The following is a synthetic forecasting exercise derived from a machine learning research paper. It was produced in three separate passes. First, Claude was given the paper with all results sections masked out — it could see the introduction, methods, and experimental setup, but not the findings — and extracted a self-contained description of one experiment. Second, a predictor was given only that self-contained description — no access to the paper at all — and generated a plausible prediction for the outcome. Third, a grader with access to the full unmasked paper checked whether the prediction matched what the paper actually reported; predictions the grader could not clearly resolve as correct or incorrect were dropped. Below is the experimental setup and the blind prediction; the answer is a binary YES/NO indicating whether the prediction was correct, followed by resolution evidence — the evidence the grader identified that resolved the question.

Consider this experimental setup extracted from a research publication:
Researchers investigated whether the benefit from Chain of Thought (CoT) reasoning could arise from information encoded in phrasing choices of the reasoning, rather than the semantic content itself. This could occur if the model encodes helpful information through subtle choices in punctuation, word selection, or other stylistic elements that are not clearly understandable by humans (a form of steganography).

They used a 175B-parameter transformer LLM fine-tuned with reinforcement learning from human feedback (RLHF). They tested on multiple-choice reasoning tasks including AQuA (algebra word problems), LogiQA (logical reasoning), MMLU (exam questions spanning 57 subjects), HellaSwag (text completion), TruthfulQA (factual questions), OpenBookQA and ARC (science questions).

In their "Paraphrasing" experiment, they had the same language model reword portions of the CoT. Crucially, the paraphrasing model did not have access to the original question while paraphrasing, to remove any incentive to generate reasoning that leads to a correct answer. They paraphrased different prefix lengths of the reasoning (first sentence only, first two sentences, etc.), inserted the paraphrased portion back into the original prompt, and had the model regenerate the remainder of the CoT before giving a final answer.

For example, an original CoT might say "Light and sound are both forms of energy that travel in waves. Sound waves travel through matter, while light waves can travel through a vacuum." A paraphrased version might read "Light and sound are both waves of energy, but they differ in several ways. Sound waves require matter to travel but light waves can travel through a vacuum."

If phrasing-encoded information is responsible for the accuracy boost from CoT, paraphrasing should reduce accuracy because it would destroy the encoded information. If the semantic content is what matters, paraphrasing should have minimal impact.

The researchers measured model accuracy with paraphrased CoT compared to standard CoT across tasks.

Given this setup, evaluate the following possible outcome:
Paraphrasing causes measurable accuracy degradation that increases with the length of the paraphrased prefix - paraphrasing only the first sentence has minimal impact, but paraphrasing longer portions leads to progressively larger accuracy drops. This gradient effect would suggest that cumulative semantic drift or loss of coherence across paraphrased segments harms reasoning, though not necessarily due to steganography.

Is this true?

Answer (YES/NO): NO